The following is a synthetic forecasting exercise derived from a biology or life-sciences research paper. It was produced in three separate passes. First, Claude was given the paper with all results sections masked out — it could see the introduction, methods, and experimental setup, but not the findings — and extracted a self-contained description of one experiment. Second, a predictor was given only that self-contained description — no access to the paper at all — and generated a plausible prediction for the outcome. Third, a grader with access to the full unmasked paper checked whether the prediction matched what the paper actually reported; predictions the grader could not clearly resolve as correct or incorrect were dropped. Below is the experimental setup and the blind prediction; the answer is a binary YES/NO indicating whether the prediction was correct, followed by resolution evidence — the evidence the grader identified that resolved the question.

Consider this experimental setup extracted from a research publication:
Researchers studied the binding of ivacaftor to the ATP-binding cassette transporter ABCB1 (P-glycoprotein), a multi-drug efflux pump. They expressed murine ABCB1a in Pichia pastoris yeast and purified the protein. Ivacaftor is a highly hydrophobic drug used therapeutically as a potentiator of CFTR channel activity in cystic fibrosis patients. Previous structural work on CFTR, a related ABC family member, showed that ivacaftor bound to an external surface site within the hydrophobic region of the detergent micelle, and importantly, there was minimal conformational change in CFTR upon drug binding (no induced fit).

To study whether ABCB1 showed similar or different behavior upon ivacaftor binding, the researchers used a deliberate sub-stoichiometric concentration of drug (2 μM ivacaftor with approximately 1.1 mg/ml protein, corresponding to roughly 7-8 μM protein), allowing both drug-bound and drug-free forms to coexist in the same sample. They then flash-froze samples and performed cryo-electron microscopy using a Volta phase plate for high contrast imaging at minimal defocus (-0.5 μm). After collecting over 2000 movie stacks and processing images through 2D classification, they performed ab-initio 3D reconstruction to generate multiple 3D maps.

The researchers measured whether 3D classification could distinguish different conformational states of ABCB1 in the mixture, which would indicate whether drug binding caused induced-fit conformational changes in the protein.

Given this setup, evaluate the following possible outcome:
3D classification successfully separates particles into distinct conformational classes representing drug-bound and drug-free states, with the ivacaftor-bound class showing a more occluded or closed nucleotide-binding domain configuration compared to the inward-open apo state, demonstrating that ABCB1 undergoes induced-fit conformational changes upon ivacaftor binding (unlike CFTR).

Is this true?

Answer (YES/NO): NO